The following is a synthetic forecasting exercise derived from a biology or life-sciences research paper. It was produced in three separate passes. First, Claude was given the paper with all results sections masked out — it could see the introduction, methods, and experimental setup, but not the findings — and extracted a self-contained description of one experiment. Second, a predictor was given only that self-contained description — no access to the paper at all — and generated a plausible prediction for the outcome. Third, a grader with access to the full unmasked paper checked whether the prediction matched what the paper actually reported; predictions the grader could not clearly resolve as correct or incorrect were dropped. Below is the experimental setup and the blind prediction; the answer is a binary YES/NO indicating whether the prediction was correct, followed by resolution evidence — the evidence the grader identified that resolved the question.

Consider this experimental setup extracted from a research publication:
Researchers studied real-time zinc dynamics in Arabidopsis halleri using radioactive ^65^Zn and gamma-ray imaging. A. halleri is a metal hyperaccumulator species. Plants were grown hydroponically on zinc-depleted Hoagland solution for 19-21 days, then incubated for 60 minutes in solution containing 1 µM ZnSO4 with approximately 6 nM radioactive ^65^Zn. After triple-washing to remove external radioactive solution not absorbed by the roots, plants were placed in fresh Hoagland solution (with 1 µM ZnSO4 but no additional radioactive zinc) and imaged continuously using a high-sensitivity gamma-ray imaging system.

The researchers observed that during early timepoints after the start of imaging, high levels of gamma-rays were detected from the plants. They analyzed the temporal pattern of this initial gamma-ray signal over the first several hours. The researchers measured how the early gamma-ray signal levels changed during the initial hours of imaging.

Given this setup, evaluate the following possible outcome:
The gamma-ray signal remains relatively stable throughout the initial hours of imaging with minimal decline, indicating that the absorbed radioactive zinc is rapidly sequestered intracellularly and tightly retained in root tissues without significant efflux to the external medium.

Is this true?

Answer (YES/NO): NO